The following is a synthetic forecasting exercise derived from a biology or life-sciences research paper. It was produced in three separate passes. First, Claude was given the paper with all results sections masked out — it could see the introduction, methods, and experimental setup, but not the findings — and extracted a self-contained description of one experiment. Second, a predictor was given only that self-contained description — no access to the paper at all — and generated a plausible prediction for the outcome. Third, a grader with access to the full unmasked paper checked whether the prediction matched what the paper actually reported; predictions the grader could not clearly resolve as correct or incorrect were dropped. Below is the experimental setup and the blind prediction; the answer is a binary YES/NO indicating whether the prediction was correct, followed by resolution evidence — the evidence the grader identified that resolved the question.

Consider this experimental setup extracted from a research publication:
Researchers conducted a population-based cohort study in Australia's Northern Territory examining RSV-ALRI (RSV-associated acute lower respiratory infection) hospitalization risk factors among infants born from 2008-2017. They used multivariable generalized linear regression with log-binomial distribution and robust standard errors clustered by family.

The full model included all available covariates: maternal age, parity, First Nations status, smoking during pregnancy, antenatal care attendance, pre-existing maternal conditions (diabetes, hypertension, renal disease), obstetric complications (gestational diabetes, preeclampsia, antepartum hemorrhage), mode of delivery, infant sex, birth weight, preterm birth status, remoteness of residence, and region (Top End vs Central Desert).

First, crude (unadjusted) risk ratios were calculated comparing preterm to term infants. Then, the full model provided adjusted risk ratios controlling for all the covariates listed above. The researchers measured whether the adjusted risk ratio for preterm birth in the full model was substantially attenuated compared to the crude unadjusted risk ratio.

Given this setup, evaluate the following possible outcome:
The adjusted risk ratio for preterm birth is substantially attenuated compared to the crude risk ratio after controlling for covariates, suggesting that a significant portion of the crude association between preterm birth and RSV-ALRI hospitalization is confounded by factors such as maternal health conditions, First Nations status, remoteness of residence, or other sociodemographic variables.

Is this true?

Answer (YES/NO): NO